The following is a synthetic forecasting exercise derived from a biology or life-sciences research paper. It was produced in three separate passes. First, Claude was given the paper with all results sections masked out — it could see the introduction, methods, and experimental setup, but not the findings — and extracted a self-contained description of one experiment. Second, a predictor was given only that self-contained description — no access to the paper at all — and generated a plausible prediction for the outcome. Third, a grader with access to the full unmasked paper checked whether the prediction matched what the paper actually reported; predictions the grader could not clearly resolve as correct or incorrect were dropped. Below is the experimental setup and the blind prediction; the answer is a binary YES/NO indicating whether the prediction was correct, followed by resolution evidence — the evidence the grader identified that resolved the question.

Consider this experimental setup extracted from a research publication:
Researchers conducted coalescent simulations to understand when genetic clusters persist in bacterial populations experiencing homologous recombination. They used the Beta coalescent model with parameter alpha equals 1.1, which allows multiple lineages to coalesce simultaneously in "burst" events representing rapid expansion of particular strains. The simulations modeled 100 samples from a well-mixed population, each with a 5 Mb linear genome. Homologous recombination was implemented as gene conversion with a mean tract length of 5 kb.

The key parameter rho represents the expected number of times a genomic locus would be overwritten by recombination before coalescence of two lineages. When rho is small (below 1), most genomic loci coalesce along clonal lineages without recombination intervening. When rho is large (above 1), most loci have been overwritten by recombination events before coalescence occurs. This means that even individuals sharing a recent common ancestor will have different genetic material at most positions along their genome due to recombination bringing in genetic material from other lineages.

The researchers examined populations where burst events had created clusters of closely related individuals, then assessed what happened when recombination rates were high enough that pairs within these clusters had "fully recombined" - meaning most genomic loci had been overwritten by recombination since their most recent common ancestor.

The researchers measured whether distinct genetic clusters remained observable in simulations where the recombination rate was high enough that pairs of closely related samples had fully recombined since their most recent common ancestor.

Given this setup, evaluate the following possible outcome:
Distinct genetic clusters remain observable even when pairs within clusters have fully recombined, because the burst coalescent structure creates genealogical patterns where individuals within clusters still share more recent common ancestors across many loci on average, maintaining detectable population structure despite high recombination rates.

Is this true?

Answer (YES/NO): YES